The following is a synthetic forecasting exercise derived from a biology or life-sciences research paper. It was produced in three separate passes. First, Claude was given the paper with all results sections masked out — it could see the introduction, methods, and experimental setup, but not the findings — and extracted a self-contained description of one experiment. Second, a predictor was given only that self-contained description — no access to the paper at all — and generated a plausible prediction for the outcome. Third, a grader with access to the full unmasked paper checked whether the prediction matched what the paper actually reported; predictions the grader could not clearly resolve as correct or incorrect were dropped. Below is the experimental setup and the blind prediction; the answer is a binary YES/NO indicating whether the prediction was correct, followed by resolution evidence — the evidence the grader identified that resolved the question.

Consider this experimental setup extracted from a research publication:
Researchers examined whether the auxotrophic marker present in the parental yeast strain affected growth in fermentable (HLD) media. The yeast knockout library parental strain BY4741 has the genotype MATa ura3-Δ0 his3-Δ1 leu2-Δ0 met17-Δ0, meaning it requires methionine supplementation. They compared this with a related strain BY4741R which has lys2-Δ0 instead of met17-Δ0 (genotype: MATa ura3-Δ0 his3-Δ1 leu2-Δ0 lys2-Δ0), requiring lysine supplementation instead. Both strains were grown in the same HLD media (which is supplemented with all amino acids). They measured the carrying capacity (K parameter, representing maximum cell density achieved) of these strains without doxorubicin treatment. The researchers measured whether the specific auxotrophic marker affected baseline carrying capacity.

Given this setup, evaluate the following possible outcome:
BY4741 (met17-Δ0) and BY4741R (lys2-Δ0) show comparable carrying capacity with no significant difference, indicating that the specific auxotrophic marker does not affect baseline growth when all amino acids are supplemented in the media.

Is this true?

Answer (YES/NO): NO